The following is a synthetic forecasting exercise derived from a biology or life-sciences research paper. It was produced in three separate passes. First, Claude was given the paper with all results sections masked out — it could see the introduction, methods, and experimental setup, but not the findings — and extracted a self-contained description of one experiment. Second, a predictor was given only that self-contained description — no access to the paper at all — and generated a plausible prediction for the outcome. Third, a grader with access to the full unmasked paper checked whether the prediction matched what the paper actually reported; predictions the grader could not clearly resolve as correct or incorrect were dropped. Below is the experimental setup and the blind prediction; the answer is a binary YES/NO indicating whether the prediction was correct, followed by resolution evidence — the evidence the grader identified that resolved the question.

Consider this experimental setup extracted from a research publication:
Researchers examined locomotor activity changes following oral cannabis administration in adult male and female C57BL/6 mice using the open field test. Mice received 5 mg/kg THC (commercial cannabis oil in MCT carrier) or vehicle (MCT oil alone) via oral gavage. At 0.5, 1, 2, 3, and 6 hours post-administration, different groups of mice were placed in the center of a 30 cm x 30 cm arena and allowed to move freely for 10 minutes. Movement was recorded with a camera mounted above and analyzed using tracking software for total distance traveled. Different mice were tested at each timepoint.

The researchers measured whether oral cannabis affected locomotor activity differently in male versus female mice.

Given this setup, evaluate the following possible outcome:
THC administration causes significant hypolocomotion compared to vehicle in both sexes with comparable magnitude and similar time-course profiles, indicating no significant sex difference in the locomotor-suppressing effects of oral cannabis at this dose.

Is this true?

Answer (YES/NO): NO